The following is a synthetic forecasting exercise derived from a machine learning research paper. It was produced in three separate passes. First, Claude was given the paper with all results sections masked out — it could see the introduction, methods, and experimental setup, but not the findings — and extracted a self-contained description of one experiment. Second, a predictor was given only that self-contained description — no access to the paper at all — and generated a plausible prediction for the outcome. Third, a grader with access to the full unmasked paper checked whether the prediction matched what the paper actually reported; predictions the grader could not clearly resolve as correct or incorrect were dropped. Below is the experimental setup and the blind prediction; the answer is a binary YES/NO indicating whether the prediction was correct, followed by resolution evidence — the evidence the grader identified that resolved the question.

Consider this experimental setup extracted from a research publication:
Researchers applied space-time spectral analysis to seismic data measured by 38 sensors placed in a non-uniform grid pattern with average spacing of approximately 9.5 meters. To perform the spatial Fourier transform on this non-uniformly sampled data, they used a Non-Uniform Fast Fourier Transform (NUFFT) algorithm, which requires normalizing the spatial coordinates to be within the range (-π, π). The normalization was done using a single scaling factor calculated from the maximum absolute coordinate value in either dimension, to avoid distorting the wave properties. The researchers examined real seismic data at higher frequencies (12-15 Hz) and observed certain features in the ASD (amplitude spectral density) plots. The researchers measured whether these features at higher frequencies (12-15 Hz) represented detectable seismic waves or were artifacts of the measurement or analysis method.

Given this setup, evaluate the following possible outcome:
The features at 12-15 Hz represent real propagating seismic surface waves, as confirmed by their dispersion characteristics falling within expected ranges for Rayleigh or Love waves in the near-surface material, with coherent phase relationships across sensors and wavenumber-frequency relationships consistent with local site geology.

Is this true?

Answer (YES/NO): NO